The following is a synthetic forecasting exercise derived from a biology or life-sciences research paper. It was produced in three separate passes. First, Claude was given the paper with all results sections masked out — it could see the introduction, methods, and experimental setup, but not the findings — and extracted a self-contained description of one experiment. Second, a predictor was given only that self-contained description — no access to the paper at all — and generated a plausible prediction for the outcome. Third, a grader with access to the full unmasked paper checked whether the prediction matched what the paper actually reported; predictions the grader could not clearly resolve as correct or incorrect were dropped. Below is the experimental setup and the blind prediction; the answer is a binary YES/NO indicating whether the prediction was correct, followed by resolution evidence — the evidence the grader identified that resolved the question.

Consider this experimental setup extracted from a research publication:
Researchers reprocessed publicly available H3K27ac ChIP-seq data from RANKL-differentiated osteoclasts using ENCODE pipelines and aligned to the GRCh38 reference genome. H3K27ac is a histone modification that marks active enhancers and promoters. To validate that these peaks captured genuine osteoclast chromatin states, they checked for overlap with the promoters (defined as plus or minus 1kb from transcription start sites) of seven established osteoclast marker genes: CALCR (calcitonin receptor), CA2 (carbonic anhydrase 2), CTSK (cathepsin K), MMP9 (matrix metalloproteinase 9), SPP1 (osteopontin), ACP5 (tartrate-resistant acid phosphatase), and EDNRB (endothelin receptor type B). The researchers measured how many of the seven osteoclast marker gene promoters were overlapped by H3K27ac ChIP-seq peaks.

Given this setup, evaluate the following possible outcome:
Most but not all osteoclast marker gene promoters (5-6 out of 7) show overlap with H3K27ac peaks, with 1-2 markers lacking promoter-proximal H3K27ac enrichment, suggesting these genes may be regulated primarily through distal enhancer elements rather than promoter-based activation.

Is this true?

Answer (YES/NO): NO